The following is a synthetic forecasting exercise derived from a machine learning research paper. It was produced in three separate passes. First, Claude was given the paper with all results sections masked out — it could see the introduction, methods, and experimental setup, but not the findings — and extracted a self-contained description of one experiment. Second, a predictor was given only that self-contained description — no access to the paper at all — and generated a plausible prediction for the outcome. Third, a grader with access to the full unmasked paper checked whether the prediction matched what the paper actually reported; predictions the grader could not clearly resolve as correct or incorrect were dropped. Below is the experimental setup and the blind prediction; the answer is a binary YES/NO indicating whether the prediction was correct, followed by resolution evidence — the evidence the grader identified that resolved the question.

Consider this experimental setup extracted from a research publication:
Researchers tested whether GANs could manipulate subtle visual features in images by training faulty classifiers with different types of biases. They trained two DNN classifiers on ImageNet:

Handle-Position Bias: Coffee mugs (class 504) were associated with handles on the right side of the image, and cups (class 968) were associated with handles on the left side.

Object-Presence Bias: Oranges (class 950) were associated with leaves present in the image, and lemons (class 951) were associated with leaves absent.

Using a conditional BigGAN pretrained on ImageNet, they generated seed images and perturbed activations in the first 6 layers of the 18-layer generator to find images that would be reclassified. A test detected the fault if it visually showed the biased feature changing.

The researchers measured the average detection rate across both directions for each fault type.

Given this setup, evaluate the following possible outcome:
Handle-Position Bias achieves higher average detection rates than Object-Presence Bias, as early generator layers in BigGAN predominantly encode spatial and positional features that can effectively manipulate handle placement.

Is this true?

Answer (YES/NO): NO